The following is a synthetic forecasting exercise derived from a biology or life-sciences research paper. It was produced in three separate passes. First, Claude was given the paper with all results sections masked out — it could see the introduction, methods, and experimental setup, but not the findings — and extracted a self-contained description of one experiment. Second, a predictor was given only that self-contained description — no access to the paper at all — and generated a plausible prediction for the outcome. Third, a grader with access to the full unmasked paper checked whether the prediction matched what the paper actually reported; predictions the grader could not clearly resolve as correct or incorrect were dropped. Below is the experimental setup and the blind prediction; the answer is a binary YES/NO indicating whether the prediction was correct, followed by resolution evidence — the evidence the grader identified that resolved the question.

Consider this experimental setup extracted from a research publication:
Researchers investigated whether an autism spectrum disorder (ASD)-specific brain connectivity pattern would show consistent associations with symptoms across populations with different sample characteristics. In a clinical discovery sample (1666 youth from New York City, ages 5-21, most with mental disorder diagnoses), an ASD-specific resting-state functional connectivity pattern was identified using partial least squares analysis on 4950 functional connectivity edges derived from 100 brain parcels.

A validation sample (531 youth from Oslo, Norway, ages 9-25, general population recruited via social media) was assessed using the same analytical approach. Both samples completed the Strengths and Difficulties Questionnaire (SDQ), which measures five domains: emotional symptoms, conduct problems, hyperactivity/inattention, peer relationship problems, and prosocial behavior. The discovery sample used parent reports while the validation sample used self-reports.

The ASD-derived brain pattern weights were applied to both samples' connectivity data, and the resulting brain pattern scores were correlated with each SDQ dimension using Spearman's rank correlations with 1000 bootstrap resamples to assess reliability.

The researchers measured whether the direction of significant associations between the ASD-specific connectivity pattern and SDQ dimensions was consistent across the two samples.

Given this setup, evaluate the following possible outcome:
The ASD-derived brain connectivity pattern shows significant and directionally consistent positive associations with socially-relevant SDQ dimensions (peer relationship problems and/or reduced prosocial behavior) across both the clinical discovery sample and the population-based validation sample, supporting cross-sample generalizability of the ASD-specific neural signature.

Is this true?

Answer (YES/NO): NO